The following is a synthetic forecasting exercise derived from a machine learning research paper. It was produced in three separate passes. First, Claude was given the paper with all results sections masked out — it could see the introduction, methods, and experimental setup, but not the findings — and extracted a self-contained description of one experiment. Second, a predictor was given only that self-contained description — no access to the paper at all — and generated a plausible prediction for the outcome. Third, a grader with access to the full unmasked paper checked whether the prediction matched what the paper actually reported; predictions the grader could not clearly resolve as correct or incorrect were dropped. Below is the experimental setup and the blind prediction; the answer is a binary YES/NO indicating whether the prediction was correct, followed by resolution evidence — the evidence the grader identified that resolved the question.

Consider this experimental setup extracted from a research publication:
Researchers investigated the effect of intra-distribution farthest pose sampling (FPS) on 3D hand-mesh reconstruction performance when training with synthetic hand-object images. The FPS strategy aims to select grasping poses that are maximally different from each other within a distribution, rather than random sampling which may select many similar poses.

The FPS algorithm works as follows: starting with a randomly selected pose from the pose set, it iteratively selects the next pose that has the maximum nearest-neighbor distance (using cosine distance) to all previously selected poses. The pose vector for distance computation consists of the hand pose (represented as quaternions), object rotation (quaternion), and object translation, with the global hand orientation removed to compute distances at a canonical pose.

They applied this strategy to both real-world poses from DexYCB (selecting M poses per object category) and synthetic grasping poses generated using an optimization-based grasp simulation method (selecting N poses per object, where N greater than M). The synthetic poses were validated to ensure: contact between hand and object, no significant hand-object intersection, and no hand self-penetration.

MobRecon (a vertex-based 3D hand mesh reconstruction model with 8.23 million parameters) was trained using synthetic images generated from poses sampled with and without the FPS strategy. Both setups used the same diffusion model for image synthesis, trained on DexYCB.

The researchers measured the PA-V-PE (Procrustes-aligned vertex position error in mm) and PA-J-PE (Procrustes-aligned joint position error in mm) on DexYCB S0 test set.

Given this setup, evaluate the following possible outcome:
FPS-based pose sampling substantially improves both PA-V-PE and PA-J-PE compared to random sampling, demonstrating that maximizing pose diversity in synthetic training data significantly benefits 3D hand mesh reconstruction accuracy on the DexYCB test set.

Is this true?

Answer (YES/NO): NO